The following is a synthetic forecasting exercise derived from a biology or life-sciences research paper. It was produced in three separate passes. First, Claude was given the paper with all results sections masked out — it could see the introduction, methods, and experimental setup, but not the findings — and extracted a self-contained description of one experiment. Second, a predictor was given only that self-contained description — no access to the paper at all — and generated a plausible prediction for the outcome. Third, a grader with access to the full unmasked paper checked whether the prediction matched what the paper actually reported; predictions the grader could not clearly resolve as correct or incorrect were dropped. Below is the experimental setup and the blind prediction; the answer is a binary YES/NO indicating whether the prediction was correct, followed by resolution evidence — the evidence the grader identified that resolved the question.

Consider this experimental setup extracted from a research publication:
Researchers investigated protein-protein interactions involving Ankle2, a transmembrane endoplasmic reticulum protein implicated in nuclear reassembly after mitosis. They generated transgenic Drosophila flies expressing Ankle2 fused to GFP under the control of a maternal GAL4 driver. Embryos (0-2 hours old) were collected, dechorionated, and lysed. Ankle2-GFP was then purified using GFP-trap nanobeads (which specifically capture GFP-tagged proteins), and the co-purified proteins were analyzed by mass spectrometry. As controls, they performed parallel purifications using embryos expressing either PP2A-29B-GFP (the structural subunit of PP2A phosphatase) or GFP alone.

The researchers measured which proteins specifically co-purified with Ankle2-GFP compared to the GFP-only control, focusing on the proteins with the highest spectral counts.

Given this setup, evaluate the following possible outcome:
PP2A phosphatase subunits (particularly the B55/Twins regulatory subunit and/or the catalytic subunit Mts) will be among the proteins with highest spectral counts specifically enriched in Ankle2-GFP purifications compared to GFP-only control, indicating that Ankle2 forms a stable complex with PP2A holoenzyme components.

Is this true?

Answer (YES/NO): YES